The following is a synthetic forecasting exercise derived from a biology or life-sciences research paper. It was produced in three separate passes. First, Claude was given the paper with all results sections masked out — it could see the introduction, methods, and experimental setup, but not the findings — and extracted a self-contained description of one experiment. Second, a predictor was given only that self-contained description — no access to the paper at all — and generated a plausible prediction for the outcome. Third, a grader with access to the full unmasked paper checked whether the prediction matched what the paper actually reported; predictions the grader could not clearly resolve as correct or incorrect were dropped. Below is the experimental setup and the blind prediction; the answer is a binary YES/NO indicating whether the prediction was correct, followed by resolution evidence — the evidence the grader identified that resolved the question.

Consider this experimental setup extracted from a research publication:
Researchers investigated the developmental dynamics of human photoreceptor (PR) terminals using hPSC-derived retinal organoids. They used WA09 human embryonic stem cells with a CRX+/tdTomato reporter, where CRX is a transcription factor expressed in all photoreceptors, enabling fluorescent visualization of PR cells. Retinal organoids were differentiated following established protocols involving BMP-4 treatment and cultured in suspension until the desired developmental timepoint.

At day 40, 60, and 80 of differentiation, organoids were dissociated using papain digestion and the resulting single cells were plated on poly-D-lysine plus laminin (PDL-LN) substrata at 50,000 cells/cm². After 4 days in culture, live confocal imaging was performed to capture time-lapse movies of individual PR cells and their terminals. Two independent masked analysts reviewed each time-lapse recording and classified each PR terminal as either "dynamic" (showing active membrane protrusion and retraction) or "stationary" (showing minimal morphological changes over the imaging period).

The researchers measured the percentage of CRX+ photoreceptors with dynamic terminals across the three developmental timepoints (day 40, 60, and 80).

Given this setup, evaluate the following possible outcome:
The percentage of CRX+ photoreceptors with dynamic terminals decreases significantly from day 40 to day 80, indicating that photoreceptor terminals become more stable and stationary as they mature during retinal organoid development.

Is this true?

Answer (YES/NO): YES